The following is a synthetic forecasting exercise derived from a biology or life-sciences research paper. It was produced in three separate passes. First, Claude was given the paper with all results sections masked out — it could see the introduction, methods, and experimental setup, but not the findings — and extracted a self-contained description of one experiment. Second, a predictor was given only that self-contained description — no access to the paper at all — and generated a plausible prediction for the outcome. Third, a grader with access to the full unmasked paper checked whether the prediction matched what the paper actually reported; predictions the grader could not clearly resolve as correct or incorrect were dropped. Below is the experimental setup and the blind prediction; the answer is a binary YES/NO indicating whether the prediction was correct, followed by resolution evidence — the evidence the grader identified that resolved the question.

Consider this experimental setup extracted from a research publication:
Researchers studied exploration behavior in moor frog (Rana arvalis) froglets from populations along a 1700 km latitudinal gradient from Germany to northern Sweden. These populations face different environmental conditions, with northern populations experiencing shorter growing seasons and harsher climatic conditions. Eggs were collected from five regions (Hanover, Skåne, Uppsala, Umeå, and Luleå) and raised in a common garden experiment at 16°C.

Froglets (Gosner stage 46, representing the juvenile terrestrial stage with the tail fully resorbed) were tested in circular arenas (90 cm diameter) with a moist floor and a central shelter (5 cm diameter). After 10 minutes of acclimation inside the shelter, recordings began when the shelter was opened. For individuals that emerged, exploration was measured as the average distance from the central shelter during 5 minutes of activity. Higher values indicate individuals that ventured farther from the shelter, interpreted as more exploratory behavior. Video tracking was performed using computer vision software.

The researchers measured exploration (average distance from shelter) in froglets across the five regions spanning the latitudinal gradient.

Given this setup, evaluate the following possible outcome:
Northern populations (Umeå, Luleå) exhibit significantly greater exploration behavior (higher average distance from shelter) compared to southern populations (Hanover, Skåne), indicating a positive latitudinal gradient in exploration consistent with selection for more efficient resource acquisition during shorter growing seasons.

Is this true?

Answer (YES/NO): NO